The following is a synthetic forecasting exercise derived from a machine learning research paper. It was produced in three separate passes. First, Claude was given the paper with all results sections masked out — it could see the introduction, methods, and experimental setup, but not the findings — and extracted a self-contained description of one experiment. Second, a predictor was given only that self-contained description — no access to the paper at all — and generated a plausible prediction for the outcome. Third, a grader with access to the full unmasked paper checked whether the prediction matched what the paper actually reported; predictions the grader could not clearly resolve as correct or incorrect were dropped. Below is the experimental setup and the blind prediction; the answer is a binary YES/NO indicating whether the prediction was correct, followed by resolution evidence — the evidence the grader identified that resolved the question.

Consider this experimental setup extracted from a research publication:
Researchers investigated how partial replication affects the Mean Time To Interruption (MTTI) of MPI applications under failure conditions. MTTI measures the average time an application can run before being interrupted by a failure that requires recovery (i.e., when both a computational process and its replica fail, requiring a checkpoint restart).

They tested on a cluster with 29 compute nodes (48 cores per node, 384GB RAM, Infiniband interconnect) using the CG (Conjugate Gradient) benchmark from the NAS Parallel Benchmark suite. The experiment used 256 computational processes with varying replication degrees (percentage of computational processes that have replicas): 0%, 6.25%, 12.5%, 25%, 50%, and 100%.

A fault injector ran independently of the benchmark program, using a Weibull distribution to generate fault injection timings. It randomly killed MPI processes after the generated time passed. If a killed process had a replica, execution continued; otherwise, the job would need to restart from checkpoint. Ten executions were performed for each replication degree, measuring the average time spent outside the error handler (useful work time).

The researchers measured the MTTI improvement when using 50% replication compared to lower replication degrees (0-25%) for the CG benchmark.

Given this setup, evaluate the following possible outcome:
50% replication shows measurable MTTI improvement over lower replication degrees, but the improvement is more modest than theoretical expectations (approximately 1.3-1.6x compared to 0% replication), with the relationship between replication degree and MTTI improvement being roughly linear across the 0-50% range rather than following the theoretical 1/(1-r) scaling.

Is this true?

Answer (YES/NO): NO